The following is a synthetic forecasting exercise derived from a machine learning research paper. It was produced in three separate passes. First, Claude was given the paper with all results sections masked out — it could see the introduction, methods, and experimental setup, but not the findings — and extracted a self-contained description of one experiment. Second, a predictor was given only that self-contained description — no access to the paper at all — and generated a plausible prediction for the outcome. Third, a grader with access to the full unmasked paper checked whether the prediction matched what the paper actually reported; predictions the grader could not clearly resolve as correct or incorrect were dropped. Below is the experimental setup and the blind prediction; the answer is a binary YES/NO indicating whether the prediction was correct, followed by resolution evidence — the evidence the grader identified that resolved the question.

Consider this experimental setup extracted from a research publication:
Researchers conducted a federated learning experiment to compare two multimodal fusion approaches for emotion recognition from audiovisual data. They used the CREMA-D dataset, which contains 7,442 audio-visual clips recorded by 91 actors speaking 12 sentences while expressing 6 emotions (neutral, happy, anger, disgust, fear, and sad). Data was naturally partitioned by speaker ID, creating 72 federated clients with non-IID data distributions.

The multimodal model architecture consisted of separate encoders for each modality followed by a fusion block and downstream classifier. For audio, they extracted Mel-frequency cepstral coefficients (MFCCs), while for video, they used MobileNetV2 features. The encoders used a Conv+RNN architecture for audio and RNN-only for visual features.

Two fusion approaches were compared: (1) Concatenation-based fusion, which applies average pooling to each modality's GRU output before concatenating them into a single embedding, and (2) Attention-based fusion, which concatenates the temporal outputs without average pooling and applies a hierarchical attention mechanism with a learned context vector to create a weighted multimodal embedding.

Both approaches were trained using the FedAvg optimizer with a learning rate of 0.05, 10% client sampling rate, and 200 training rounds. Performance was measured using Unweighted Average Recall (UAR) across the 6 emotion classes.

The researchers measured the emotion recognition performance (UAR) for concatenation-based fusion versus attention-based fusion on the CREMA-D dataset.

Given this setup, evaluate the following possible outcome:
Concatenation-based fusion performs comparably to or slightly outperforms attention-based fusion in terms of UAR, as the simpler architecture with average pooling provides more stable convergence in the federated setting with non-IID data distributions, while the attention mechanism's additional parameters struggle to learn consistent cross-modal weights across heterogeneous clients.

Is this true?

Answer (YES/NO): NO